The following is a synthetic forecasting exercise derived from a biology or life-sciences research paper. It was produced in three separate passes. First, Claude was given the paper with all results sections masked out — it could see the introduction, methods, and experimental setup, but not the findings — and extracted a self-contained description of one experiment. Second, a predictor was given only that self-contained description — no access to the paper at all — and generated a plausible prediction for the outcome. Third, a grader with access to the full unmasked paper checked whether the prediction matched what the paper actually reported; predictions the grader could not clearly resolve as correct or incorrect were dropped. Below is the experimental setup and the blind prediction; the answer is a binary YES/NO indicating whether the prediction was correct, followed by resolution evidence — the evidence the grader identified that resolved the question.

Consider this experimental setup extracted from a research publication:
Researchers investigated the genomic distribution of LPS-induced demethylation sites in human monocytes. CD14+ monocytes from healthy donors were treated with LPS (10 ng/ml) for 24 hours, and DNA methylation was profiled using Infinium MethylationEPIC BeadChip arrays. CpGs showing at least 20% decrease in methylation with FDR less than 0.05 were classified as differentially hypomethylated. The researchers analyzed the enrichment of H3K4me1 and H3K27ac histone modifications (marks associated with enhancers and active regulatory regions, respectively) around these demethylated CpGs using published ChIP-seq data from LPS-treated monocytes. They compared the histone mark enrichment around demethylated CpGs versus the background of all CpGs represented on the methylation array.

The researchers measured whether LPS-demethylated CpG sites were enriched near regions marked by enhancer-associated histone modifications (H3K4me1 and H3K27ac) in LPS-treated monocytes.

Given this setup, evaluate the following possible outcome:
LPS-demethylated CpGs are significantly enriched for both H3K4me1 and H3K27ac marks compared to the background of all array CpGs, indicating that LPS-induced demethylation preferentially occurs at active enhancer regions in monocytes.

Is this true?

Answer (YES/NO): YES